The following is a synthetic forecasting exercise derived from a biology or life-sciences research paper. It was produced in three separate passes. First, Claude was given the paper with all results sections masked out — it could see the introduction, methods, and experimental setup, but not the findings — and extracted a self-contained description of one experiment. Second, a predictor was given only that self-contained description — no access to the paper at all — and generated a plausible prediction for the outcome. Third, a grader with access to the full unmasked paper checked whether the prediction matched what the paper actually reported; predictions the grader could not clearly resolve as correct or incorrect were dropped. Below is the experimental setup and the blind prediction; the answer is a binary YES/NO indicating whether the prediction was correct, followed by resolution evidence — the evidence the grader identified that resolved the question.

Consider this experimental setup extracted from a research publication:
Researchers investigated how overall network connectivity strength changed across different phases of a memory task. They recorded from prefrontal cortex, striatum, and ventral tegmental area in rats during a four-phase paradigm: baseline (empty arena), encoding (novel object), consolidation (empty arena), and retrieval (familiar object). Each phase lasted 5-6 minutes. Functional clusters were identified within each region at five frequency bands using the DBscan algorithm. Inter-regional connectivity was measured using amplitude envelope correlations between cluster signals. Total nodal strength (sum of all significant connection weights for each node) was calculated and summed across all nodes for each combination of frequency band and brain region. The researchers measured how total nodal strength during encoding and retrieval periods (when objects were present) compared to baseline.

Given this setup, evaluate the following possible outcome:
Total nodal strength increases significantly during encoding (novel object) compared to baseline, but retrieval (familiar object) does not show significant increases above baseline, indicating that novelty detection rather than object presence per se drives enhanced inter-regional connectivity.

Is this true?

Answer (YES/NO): NO